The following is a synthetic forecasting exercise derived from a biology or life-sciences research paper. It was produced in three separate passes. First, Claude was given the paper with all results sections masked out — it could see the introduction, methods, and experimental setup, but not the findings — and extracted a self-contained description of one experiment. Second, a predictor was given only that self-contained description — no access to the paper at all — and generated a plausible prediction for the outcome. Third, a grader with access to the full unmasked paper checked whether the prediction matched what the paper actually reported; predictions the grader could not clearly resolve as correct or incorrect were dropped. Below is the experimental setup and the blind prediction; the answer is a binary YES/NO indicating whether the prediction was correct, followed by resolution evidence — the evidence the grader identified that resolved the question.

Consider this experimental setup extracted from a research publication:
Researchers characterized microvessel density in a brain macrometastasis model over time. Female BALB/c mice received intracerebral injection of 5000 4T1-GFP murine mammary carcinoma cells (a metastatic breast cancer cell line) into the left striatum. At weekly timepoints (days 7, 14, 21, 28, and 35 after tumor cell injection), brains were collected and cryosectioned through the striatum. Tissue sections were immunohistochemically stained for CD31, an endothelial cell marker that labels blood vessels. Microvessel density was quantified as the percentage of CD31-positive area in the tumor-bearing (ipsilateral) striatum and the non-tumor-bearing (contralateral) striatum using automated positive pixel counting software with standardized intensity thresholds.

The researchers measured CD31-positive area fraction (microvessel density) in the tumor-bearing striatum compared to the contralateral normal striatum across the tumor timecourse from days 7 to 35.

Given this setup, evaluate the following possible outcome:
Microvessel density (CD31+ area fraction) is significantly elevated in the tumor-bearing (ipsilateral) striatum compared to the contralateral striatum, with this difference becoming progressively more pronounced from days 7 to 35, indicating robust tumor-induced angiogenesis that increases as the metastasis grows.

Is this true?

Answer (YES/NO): YES